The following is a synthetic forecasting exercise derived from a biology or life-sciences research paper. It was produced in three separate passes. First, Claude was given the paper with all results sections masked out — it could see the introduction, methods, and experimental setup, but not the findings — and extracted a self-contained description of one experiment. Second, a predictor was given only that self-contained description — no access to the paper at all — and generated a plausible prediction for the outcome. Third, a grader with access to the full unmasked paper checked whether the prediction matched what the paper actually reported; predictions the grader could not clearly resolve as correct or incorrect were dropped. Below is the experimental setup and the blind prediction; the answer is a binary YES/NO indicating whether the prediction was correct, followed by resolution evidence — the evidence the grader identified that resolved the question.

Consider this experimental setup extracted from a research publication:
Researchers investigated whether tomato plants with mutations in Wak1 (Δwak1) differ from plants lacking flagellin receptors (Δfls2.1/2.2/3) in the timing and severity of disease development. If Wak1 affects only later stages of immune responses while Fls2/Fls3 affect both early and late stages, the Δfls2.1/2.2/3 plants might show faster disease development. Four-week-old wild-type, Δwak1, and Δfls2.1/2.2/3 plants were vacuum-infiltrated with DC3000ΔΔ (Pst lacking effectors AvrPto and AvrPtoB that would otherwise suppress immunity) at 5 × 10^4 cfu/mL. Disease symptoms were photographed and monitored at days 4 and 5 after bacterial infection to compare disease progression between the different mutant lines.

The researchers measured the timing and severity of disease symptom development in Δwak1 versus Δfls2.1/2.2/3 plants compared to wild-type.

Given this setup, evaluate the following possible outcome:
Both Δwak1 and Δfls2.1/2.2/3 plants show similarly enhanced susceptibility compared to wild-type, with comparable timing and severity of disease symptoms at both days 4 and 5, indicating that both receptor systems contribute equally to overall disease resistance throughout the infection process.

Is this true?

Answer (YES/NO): NO